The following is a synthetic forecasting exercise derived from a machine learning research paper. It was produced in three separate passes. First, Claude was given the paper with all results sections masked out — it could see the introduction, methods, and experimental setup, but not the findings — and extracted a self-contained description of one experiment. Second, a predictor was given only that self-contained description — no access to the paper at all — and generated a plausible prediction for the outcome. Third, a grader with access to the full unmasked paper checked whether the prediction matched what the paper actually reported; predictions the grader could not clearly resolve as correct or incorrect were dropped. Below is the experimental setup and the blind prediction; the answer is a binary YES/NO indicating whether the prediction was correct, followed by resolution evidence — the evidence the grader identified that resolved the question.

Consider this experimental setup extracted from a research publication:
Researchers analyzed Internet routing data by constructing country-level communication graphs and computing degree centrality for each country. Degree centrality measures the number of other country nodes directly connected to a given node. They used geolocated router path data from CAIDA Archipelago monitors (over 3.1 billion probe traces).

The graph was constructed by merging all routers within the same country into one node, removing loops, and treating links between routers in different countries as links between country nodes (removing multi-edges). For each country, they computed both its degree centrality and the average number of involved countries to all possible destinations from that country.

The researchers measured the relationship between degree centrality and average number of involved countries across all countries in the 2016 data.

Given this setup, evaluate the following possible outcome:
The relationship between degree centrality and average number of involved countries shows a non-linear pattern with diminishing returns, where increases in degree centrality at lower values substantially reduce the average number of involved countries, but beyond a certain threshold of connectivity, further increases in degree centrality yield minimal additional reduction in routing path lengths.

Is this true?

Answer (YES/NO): NO